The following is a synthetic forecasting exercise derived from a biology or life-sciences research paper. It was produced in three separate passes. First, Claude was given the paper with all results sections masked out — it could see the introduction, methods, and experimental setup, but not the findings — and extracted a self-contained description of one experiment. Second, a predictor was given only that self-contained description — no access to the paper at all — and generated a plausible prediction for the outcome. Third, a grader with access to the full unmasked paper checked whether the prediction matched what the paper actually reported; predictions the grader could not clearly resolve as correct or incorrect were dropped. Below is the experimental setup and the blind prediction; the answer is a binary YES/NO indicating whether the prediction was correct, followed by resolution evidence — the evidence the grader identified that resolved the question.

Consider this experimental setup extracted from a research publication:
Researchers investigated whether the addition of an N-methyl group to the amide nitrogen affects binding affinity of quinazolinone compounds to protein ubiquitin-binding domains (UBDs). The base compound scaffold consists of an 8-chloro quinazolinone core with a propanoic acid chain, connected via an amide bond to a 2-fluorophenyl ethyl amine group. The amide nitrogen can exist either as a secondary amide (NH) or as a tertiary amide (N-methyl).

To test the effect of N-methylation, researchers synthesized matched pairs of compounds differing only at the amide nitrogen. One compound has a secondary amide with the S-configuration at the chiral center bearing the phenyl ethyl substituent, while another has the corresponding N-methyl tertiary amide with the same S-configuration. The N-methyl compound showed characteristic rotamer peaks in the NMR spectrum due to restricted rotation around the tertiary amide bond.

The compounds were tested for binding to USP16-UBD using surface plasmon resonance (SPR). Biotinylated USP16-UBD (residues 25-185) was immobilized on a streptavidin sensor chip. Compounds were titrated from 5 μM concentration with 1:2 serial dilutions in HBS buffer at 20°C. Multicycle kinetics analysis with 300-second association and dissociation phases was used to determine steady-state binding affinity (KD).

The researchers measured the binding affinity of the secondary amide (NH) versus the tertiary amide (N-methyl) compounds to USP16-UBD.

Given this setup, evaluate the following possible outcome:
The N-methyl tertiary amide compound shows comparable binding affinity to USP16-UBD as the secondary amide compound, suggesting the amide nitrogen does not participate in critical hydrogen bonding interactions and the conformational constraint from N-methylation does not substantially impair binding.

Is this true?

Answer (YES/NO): NO